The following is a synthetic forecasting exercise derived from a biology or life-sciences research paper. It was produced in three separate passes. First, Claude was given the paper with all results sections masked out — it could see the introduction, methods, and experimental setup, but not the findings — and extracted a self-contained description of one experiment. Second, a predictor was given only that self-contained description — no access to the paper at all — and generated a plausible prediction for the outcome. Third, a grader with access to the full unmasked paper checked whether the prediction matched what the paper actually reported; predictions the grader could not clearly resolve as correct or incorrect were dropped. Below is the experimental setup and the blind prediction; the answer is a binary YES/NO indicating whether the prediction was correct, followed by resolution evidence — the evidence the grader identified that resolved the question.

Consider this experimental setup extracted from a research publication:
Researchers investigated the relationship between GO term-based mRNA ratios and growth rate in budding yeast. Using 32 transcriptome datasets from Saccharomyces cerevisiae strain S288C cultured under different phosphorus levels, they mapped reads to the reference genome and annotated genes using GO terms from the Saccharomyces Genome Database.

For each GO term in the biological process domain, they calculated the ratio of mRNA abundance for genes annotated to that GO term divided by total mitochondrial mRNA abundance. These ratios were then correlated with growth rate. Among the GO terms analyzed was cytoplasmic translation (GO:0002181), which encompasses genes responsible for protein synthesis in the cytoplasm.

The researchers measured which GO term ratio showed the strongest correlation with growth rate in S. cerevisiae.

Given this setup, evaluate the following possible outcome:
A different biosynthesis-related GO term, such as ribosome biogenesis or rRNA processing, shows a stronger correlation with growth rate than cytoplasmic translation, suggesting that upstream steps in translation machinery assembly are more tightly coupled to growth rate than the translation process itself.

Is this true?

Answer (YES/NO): NO